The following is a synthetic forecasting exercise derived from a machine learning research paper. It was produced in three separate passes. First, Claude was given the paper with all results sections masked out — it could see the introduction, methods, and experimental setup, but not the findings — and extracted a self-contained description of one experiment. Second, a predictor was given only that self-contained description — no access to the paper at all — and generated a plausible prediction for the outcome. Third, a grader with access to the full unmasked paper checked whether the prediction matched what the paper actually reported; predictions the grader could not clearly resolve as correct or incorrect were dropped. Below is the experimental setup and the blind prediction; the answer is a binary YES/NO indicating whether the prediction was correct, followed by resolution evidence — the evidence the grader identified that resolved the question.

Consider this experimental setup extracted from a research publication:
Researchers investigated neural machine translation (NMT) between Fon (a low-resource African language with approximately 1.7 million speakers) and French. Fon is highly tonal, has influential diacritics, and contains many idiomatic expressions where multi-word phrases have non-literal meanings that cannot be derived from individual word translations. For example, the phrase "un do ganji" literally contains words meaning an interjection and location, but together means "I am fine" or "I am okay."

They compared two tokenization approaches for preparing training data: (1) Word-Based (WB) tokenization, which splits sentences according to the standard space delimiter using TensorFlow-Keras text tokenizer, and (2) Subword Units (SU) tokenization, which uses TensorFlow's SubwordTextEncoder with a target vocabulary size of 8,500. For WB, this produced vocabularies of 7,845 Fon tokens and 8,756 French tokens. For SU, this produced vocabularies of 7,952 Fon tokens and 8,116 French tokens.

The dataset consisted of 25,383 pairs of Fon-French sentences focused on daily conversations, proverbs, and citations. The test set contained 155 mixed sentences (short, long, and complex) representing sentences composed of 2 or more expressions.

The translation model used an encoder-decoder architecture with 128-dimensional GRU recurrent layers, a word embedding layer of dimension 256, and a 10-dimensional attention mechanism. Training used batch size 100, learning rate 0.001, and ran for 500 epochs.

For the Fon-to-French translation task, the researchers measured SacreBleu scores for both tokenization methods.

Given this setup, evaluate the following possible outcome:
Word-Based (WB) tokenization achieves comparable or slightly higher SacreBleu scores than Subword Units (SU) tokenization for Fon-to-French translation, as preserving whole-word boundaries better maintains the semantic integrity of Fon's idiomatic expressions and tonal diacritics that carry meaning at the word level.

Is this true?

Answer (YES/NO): NO